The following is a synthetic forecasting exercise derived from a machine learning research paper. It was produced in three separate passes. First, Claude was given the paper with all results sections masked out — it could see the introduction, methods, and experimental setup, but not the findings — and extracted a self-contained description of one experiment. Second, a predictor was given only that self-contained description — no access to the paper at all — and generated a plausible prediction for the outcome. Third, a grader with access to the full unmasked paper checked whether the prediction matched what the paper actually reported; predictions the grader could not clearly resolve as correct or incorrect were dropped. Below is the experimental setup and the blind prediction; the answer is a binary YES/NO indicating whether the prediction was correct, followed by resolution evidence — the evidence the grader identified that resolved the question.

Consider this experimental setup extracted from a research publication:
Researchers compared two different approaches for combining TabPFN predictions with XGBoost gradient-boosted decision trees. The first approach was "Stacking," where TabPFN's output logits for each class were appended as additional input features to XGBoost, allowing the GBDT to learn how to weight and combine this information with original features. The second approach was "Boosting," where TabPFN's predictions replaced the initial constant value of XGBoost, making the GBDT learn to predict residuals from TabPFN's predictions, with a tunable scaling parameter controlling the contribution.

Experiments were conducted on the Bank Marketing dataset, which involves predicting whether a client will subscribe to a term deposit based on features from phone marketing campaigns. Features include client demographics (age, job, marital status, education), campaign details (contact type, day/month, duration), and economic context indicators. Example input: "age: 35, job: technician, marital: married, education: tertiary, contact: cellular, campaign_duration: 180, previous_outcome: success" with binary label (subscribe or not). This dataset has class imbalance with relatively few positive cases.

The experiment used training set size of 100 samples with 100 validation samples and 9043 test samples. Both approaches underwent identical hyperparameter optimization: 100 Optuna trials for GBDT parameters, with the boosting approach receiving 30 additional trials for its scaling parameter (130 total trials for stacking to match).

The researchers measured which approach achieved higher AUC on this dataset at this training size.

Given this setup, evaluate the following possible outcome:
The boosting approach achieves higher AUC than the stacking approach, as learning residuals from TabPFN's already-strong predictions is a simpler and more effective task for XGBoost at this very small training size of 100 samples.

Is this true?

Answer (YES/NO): NO